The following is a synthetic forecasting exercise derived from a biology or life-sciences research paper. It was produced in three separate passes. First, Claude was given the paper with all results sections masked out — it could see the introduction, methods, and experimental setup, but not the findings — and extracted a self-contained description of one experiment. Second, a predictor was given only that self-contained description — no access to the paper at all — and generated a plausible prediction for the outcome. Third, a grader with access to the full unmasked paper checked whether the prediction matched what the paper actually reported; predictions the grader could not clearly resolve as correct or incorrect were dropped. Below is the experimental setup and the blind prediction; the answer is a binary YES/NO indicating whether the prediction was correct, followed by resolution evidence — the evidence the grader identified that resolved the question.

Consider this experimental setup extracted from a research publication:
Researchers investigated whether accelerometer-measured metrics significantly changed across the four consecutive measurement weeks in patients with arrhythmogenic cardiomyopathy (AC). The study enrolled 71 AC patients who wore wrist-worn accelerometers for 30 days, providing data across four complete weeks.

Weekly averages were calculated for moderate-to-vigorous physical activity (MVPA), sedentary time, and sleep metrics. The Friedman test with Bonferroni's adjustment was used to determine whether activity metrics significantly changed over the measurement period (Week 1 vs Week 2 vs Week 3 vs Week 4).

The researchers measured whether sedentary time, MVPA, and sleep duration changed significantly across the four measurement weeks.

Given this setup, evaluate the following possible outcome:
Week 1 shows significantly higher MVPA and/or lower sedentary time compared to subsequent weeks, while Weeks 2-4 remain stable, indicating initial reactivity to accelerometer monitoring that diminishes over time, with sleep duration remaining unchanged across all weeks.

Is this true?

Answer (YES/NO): NO